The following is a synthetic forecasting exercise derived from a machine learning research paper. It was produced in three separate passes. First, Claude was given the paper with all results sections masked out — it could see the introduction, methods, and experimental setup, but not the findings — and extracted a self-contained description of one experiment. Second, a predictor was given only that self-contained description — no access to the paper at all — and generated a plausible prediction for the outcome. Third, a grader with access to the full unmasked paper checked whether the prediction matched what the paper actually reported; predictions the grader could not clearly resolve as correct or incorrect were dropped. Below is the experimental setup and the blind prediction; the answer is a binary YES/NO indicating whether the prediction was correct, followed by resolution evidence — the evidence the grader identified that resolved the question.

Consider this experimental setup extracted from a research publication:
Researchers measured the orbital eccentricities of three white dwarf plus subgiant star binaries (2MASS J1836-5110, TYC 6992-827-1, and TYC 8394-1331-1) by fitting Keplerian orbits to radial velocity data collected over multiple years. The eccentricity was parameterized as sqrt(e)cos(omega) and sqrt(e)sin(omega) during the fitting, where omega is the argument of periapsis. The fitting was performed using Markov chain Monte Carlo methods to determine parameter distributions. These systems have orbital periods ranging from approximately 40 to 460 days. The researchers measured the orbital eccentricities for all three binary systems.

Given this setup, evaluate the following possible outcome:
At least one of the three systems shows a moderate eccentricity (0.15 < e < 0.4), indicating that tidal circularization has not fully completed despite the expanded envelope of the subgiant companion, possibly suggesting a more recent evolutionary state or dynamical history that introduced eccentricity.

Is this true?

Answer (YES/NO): NO